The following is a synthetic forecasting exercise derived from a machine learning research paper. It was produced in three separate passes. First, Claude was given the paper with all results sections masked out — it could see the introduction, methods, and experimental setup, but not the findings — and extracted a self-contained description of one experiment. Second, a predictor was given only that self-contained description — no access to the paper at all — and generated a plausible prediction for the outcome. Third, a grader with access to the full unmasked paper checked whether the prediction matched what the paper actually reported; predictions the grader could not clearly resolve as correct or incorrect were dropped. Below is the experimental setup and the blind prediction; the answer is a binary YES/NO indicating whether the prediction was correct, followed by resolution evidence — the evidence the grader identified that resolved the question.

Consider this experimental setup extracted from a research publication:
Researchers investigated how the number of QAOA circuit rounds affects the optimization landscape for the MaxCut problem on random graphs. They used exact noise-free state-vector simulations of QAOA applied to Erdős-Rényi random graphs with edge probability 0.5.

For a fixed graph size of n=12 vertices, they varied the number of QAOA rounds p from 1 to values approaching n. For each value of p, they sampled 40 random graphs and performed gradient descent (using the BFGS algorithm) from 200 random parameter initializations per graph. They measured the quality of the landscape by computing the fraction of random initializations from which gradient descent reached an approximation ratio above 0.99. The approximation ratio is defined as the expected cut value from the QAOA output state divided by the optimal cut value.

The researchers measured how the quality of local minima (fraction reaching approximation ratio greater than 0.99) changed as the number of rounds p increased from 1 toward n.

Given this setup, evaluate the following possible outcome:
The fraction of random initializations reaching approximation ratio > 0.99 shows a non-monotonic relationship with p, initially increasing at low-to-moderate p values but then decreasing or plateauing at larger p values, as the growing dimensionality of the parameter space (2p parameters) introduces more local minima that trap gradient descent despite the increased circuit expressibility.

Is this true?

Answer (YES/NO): YES